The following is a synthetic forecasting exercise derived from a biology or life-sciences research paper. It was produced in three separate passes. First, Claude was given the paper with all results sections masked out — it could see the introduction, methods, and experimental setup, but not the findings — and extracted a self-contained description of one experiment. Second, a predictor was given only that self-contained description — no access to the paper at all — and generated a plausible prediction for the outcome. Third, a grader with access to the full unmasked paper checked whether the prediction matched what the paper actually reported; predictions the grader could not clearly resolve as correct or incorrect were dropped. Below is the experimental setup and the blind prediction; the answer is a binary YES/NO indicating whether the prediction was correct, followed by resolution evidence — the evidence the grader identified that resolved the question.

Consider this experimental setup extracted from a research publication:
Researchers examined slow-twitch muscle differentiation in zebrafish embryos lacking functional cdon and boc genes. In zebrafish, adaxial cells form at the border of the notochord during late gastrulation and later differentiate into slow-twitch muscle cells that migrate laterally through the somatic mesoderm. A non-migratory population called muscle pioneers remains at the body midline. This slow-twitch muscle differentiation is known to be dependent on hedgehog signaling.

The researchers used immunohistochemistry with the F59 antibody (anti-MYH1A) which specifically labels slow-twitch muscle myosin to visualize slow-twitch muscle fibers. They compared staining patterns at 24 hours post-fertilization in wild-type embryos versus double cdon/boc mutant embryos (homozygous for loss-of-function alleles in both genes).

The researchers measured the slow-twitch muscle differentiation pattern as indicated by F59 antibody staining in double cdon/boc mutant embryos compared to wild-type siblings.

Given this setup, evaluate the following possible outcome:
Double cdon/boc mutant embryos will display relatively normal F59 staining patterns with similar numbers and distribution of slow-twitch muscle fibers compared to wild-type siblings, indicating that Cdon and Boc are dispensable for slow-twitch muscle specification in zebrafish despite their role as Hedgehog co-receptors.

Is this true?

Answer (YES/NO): NO